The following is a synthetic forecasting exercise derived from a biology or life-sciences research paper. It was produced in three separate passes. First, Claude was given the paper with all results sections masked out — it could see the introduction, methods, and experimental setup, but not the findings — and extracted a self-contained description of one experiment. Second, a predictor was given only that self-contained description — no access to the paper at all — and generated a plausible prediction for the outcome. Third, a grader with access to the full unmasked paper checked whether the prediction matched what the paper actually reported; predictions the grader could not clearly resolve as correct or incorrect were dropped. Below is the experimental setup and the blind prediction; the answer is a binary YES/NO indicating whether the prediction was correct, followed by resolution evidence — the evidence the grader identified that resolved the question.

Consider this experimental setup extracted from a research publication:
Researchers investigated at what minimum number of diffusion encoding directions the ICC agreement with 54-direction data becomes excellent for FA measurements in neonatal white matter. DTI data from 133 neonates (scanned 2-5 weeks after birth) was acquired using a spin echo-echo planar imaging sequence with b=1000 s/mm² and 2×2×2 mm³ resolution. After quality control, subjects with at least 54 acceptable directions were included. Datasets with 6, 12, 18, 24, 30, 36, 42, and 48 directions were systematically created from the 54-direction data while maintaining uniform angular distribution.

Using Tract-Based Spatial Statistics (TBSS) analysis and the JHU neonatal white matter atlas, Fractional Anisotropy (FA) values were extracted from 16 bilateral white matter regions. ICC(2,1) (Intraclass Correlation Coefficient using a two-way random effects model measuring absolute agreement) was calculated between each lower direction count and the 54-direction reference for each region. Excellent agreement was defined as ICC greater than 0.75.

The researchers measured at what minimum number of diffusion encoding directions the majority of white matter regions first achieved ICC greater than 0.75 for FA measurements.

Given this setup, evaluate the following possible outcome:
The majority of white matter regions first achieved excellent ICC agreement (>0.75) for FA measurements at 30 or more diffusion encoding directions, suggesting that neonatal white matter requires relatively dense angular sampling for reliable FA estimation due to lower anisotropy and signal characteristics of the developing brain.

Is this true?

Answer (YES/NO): NO